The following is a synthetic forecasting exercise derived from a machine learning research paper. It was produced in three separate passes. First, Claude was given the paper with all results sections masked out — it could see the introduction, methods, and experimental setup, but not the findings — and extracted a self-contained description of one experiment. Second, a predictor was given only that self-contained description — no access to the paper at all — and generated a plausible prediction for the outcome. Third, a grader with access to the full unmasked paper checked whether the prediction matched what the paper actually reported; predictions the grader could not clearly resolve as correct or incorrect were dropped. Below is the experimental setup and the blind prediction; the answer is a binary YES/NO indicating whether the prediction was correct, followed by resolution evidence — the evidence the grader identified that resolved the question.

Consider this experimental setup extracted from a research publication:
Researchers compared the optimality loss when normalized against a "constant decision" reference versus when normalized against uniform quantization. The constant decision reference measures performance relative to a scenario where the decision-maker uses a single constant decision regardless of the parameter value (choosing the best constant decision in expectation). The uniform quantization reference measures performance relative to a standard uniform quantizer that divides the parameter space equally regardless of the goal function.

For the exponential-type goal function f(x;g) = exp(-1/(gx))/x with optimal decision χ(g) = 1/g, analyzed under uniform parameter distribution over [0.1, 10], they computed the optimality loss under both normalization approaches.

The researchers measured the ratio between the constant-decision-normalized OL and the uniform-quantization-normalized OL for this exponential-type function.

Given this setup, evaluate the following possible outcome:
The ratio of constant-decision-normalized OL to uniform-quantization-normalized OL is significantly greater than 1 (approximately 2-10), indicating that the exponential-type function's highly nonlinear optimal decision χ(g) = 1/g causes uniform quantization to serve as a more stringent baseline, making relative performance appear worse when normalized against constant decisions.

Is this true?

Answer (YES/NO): NO